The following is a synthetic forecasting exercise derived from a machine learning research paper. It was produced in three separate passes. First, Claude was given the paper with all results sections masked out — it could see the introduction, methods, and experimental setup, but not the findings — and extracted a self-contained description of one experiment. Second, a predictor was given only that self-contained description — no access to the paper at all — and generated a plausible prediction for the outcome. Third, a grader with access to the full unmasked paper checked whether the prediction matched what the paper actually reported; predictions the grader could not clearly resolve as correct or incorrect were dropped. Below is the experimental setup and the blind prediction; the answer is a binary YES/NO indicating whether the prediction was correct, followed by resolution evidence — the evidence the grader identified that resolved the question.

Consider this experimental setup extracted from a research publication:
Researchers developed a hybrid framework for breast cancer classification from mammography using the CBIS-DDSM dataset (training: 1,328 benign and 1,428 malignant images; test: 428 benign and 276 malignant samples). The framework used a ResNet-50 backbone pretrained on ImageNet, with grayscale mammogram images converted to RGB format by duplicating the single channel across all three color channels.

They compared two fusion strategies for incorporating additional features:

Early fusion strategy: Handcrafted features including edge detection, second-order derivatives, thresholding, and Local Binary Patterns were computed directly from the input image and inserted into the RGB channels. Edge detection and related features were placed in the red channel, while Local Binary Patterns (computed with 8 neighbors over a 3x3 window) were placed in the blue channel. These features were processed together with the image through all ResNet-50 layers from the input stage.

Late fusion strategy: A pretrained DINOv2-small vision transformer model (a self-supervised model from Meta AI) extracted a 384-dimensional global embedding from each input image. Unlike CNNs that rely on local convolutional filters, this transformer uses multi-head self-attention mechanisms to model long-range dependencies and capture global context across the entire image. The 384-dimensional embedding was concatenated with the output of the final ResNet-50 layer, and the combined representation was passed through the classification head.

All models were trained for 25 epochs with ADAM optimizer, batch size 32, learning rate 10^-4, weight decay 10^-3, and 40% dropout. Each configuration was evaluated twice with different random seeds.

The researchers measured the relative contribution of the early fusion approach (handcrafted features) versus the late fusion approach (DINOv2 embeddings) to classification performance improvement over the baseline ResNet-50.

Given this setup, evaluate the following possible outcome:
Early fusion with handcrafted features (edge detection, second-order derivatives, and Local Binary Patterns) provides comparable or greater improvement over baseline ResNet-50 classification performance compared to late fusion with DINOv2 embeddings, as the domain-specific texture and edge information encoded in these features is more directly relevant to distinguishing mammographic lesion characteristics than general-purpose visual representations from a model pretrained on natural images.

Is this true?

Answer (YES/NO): YES